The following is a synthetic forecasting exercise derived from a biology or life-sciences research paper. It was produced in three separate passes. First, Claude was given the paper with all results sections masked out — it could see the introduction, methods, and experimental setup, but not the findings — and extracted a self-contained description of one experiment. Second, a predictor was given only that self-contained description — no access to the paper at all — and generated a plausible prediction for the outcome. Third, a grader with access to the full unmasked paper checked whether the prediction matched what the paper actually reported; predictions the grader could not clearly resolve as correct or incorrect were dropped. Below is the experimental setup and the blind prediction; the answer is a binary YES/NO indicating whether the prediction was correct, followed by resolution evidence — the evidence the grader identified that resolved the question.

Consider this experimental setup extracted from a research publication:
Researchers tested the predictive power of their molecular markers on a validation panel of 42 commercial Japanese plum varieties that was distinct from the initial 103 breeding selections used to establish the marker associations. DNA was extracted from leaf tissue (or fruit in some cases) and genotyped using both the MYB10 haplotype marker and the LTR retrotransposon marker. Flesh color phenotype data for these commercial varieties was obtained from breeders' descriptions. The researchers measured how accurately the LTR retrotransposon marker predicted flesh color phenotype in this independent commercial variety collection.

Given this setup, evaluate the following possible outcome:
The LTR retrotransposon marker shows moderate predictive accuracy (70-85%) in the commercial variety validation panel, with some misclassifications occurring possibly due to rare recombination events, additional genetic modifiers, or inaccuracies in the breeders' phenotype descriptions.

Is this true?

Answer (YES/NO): NO